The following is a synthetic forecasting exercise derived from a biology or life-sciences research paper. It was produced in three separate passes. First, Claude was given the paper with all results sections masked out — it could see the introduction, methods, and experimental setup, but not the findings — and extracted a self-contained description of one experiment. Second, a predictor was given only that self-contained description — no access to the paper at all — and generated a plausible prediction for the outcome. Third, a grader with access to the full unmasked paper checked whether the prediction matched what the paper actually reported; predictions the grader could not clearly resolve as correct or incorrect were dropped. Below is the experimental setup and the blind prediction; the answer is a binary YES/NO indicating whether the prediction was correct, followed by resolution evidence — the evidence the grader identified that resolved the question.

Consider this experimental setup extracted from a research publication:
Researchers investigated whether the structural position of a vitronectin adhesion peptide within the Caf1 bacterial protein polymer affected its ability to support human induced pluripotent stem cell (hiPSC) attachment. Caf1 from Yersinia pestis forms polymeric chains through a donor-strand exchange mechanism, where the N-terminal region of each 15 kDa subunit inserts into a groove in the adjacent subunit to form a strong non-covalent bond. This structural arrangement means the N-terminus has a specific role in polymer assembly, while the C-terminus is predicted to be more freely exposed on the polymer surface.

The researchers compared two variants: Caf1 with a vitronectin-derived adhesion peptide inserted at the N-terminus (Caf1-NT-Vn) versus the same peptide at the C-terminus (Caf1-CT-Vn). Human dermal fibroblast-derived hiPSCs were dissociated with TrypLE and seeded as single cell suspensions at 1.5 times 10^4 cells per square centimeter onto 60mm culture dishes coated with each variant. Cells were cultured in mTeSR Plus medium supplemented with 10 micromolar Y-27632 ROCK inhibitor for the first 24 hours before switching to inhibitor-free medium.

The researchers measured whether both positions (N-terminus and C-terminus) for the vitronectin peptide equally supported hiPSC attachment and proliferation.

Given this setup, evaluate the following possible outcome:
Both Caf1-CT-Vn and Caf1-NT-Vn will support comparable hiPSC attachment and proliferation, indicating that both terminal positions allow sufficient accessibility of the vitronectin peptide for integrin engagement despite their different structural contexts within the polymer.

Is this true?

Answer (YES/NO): NO